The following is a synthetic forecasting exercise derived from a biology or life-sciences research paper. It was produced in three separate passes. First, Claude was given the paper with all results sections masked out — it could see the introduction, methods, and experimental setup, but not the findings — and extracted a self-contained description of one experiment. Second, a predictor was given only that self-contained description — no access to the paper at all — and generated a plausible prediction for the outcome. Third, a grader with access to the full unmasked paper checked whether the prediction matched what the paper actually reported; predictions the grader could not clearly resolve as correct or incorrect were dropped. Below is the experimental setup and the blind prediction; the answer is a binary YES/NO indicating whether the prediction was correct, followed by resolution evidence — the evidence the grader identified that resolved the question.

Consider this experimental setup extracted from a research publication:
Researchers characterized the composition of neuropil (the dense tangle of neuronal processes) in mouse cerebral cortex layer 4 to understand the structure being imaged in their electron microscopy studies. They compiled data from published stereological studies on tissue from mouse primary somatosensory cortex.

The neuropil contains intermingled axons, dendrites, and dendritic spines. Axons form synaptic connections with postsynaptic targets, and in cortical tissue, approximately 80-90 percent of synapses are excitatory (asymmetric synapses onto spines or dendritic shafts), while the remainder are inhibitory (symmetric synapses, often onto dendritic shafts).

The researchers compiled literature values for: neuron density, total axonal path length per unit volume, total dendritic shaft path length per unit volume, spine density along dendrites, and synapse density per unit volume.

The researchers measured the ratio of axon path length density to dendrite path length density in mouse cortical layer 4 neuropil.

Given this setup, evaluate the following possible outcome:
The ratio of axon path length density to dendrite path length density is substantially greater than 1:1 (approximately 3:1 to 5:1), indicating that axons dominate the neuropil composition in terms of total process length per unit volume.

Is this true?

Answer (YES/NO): YES